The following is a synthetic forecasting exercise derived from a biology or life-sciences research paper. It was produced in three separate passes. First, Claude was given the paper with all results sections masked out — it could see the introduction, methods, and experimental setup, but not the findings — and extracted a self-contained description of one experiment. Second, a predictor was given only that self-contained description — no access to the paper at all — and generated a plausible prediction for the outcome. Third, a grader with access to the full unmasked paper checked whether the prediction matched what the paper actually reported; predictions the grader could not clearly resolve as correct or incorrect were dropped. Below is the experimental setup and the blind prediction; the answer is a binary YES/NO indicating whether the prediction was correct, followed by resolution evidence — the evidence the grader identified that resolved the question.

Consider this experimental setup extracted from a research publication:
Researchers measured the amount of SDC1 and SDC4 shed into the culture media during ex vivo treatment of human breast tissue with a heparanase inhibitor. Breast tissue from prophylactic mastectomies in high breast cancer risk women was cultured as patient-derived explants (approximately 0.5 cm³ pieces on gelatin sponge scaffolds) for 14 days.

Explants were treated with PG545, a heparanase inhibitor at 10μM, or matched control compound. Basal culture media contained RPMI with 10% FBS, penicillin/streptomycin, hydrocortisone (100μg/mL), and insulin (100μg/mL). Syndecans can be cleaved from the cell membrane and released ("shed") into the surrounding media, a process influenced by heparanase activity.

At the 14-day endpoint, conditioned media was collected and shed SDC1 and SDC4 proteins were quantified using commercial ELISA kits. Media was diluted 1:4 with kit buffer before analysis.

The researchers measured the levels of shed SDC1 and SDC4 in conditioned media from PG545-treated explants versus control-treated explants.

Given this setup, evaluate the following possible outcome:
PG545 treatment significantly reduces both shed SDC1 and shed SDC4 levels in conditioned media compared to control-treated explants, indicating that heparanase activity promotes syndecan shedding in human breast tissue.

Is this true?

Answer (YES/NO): NO